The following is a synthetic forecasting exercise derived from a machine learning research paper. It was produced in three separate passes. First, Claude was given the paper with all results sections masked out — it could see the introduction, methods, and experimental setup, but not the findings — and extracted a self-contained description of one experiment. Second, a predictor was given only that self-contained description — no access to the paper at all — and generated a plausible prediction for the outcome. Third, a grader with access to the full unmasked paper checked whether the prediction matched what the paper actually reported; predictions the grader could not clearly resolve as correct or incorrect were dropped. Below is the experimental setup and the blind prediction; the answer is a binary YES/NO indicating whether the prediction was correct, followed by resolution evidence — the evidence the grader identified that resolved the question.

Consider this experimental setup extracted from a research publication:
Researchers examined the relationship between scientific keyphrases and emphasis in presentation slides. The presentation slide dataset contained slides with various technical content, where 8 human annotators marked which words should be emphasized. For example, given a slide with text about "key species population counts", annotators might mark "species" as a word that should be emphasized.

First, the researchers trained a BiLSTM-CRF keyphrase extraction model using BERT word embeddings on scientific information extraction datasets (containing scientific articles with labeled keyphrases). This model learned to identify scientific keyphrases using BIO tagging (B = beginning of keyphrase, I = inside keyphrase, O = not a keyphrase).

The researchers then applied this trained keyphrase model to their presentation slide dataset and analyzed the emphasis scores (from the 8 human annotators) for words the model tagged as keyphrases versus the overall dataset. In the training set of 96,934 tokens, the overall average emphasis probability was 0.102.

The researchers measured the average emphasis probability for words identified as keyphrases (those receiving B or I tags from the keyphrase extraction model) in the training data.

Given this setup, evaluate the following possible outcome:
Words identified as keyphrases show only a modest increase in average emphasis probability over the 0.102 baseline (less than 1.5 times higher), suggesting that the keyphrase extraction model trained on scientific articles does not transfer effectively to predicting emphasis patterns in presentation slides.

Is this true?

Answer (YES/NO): NO